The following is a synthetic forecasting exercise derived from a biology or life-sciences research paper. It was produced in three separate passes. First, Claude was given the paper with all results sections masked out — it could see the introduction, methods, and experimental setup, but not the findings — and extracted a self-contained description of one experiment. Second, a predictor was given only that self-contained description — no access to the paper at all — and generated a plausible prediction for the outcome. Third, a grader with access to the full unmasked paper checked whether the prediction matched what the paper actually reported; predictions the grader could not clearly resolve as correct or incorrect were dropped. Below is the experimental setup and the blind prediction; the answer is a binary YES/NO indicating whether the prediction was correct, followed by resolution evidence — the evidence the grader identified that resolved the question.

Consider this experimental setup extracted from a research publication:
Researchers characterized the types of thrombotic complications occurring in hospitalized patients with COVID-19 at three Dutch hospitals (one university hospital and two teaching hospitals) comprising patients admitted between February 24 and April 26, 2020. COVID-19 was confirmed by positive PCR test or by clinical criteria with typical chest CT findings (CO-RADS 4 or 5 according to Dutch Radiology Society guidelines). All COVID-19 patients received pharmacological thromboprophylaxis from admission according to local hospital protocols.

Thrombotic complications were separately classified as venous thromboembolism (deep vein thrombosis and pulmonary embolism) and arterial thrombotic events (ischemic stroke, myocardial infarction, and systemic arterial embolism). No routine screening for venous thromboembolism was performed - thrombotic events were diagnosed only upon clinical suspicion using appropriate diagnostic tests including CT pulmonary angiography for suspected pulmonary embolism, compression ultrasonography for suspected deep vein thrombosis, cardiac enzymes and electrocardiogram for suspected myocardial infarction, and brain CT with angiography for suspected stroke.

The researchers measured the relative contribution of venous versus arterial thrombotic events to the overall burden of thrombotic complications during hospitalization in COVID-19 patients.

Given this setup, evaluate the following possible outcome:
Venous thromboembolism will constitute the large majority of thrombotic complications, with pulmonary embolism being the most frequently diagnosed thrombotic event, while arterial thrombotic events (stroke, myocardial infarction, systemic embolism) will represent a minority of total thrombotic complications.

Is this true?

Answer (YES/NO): YES